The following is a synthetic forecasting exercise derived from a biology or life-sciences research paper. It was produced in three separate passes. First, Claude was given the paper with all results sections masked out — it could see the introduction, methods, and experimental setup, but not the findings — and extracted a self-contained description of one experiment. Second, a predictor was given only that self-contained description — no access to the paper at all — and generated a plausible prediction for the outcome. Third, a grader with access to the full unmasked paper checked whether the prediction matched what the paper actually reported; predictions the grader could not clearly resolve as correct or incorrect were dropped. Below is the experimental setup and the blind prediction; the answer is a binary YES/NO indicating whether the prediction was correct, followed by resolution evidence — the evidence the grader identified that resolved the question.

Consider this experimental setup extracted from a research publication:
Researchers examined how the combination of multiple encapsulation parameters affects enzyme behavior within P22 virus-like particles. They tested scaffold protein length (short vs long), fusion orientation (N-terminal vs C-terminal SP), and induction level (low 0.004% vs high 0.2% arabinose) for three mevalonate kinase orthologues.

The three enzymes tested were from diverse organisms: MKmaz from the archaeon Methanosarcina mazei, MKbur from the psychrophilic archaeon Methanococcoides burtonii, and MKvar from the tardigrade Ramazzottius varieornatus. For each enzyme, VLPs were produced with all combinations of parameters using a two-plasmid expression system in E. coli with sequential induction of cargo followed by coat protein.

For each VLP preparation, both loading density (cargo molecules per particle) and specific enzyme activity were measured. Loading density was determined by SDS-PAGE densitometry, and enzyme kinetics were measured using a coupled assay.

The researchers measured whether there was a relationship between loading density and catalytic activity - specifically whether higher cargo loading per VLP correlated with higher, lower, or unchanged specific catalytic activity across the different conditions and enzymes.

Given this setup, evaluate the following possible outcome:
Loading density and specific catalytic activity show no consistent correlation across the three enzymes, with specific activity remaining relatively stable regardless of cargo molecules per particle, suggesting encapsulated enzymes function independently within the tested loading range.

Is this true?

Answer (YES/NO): YES